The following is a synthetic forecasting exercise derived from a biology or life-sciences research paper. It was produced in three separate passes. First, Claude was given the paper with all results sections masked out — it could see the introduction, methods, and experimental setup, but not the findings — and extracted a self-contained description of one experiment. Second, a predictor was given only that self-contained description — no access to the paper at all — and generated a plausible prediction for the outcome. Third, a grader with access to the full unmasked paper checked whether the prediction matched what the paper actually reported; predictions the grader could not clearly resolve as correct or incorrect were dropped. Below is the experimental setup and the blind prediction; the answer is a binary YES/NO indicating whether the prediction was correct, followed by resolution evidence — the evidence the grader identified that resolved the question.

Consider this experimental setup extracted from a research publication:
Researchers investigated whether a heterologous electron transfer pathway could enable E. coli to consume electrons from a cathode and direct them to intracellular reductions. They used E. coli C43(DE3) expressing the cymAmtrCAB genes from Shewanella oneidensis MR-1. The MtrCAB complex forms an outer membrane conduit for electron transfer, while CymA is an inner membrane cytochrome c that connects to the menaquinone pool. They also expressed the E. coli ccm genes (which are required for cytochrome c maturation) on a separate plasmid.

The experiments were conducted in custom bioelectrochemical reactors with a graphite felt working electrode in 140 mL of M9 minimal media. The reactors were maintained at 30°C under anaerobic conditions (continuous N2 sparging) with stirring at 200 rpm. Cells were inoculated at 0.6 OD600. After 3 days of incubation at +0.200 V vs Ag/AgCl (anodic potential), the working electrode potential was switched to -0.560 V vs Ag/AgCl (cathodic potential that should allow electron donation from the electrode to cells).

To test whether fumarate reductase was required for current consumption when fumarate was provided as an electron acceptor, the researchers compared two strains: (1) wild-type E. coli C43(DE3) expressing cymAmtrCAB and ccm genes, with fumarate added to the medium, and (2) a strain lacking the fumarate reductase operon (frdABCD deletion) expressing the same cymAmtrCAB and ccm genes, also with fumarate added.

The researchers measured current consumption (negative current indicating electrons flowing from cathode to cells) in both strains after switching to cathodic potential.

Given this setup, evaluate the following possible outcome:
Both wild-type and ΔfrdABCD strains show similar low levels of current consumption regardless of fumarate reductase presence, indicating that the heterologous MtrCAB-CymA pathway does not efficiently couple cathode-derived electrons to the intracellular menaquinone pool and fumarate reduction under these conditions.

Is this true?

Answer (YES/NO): NO